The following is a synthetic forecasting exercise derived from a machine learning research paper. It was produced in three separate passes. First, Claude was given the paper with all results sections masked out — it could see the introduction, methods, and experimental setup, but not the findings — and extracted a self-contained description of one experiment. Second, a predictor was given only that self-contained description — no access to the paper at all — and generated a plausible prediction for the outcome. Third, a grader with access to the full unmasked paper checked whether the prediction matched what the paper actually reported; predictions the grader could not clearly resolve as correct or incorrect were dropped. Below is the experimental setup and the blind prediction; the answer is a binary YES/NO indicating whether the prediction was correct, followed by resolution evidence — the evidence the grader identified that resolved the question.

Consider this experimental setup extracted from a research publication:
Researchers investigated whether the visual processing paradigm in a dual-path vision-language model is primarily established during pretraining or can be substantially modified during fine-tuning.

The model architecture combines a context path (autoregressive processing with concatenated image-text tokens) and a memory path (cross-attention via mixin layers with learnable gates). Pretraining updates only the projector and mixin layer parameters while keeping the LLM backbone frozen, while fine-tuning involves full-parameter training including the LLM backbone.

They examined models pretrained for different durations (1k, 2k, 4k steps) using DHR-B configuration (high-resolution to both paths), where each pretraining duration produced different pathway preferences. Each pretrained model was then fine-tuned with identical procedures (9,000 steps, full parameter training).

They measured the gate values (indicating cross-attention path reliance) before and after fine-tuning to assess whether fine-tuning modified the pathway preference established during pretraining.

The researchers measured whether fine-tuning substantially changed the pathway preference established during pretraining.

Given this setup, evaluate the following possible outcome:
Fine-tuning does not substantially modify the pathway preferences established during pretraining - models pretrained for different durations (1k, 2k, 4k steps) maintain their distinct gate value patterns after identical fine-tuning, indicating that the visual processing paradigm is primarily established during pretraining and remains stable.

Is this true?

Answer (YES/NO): YES